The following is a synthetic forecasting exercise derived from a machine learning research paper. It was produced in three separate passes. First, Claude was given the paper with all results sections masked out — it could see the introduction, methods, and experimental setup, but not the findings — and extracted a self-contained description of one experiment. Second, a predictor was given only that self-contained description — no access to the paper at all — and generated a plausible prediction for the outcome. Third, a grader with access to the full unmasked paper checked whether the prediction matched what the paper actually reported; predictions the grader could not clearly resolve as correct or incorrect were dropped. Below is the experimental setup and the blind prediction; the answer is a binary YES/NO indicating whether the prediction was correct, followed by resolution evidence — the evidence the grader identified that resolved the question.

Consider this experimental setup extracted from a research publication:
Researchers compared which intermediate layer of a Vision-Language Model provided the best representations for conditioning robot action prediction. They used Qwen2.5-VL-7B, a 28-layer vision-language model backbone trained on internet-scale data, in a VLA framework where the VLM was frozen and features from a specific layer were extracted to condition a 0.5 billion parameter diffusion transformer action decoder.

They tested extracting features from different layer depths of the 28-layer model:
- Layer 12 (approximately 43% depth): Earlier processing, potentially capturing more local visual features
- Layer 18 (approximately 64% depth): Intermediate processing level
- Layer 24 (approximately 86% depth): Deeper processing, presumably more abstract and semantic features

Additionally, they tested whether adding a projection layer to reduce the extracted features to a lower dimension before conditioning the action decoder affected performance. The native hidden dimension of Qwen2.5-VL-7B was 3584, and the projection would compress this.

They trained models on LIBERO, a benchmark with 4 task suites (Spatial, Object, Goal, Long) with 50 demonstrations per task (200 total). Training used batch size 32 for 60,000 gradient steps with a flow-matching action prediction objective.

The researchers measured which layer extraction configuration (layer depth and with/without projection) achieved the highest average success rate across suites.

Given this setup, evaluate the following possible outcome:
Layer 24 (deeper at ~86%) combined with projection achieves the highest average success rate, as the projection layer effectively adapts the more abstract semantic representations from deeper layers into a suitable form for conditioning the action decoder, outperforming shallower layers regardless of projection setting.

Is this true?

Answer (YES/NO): NO